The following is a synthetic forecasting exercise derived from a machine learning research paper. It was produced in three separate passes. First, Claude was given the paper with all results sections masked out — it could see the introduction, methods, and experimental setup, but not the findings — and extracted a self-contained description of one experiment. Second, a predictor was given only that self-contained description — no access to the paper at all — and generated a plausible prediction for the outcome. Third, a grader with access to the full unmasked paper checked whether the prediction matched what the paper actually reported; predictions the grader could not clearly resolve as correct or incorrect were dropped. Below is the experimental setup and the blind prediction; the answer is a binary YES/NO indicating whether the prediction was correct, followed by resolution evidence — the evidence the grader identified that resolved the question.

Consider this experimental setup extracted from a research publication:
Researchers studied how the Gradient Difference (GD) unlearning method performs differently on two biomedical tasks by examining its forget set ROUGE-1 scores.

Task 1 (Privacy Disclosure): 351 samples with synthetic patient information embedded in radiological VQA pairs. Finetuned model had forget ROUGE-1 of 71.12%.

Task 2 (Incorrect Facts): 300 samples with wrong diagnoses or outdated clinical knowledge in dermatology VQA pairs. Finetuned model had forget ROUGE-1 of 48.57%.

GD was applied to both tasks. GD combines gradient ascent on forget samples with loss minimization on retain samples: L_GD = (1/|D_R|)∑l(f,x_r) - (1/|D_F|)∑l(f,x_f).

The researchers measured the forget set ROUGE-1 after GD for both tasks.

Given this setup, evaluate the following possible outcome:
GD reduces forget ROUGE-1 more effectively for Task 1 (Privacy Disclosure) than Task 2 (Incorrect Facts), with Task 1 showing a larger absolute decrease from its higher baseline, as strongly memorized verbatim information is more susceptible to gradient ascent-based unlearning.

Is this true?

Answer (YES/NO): NO